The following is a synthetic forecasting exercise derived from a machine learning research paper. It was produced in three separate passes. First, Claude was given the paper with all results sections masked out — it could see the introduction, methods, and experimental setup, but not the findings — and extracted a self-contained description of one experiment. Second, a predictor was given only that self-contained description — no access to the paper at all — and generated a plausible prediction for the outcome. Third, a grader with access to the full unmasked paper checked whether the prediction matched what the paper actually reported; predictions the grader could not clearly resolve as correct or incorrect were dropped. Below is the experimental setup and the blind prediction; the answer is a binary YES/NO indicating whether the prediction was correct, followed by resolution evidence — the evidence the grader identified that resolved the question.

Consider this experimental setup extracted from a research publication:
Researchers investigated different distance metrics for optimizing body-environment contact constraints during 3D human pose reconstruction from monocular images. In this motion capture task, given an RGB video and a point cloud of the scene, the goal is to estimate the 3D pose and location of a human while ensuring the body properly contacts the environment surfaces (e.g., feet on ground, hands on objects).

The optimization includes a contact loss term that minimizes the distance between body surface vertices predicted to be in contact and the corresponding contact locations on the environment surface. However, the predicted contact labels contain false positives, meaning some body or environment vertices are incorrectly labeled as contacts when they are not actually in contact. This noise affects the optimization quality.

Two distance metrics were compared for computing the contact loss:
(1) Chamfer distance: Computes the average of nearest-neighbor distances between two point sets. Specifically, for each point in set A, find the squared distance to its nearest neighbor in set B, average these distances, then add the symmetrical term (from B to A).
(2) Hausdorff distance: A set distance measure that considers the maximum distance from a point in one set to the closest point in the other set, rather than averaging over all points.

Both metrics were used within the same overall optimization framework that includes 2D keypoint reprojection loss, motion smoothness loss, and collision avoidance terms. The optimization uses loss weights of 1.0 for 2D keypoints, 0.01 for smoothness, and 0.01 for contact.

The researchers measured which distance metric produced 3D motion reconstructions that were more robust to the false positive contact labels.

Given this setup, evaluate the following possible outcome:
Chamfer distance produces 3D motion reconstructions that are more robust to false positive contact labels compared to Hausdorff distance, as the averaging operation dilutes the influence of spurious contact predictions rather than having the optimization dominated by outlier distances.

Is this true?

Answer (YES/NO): NO